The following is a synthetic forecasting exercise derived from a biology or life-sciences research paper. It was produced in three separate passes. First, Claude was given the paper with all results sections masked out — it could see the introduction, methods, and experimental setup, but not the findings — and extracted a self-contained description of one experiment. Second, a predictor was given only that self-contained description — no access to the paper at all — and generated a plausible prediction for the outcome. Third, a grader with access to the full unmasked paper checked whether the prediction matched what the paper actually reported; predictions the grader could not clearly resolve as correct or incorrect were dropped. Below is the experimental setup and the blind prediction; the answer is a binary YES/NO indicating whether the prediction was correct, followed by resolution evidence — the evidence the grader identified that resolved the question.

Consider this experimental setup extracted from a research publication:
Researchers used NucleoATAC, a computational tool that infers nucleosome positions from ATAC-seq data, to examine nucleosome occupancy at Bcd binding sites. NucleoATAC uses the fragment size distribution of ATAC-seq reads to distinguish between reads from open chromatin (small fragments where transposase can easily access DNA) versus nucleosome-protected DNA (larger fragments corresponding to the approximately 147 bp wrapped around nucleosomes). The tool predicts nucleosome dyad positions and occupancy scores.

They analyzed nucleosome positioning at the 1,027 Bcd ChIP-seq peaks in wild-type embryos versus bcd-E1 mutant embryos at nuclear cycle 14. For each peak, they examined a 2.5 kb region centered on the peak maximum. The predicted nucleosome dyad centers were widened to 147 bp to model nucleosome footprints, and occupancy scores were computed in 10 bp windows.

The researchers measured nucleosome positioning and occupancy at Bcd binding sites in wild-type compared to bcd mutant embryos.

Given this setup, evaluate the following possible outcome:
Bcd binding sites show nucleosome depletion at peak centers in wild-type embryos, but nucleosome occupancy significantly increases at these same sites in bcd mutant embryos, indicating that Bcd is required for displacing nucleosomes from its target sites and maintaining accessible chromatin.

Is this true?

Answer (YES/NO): NO